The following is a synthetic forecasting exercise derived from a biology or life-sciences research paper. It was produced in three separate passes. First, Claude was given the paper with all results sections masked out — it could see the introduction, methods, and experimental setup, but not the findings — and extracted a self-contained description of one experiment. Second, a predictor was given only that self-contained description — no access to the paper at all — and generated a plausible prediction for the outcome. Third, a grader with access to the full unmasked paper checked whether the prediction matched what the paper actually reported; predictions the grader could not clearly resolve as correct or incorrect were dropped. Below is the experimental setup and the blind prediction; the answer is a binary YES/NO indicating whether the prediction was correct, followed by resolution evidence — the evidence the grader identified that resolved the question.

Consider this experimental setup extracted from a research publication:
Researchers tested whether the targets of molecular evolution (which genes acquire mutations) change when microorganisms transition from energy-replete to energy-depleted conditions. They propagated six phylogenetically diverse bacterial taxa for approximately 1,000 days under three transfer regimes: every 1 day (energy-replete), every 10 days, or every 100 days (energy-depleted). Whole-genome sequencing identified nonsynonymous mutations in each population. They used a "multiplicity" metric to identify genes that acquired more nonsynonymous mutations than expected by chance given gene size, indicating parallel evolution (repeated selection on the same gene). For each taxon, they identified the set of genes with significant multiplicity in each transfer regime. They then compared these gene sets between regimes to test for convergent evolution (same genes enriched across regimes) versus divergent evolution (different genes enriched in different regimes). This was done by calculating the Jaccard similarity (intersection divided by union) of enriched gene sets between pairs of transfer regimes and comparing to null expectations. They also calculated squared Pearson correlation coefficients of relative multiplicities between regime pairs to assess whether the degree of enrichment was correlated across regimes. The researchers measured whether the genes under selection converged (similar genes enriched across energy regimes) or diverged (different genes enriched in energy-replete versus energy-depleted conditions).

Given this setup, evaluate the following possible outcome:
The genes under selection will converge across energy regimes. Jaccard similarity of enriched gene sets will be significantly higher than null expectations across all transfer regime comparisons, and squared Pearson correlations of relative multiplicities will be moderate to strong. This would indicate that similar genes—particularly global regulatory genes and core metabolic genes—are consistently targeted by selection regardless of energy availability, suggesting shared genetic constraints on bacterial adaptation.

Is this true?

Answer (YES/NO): NO